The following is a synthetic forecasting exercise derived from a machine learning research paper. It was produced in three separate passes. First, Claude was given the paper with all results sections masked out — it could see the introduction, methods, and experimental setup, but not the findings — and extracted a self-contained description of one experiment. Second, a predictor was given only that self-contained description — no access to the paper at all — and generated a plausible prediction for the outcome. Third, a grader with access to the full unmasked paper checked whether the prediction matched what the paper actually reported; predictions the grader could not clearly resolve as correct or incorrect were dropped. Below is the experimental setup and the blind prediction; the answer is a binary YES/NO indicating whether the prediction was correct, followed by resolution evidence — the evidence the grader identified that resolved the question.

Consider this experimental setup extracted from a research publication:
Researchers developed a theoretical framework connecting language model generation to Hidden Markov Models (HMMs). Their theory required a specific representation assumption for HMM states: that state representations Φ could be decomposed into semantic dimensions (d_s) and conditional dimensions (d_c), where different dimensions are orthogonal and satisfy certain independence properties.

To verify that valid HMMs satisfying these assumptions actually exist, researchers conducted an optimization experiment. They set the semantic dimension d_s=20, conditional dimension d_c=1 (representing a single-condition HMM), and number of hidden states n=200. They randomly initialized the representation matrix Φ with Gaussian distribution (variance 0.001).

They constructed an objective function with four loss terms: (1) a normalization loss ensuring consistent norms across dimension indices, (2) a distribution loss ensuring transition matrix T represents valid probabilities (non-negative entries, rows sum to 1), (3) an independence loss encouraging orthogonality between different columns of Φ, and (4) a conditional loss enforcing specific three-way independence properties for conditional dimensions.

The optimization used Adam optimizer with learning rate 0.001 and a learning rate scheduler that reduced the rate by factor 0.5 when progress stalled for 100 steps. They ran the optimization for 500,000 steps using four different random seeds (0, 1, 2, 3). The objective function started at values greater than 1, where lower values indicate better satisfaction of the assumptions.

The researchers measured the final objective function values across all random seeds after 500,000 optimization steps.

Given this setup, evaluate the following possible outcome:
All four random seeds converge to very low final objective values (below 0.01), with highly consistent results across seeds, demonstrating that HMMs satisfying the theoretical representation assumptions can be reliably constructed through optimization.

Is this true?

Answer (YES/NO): YES